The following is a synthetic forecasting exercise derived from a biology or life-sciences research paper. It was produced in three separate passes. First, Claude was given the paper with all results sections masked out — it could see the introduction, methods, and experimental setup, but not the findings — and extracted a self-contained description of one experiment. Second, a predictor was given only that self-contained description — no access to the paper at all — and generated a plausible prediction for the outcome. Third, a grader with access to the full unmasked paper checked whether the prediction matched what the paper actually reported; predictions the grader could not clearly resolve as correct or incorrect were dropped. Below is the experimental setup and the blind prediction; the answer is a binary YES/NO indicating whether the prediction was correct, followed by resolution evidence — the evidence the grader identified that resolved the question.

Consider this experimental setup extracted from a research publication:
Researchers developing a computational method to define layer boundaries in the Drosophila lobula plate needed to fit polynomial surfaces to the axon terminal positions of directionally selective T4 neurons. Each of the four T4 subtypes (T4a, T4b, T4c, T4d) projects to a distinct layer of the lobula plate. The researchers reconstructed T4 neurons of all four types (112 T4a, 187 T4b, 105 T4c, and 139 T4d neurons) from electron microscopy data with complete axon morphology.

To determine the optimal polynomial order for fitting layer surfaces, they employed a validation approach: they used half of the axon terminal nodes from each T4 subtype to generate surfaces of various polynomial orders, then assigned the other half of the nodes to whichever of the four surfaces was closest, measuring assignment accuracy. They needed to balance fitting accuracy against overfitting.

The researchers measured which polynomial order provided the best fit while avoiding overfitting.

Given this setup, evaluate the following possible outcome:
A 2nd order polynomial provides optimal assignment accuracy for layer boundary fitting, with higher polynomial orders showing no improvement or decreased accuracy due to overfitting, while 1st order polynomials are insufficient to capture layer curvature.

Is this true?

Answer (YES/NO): NO